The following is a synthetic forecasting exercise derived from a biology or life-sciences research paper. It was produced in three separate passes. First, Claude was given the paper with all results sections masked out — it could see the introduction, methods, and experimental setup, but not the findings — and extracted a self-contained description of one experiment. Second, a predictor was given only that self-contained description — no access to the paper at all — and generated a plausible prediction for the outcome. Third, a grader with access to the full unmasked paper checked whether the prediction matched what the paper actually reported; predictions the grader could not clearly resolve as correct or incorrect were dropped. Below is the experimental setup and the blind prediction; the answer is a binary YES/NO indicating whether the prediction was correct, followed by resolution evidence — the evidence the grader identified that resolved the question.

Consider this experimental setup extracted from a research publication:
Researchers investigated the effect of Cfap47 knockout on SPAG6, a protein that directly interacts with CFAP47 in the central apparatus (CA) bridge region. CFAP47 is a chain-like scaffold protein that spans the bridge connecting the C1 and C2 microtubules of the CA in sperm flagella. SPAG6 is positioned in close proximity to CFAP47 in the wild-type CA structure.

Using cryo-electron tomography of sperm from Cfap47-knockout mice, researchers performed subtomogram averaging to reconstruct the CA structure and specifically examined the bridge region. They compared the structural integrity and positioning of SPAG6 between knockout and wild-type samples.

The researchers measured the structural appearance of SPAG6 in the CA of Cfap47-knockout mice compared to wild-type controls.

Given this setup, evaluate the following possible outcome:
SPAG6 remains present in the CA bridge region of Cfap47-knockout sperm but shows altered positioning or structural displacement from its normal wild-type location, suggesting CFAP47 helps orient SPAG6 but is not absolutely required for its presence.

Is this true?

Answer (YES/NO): NO